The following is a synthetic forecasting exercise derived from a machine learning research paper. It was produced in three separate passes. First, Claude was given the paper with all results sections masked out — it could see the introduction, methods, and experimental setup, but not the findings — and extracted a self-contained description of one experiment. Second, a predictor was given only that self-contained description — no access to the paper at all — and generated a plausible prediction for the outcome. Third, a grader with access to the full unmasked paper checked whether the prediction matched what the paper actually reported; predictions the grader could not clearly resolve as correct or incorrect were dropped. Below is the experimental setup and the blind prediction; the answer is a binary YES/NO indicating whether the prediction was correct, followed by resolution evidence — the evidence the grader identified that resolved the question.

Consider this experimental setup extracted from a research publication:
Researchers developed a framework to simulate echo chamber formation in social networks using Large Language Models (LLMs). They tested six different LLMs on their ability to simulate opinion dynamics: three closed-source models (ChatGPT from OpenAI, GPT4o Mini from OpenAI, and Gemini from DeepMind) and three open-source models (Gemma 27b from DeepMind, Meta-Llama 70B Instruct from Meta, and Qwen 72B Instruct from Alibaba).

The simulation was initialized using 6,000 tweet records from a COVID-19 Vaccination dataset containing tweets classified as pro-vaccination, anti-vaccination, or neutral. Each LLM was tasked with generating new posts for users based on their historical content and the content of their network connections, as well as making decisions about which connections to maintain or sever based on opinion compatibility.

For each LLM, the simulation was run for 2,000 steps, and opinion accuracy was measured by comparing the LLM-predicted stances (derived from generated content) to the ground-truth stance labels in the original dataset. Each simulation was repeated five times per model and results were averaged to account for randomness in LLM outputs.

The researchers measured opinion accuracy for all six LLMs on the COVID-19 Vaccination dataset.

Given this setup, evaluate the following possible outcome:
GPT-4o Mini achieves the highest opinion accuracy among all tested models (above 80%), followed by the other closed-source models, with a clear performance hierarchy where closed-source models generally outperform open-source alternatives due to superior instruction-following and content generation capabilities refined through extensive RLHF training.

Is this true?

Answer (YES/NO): NO